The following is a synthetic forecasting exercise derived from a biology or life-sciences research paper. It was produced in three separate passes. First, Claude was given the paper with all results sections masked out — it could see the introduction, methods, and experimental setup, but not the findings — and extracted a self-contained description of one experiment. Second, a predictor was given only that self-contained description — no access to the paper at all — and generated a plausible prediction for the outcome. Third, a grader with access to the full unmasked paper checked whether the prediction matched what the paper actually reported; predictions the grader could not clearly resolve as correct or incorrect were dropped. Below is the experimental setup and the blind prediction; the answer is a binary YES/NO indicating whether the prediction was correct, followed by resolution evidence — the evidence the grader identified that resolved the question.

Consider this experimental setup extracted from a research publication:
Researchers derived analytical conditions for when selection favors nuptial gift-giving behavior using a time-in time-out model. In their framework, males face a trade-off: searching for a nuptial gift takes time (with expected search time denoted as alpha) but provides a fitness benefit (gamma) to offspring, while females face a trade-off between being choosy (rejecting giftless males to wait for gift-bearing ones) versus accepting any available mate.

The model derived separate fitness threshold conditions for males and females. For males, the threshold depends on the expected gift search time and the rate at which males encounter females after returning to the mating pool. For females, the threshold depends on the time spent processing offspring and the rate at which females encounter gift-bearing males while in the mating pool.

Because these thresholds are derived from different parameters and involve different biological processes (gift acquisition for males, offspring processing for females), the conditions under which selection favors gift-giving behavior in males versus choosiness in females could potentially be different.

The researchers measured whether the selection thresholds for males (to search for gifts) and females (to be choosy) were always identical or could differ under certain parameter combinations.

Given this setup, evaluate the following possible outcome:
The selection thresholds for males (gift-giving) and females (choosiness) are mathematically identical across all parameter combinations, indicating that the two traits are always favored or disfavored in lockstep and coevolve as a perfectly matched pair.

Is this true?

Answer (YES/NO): NO